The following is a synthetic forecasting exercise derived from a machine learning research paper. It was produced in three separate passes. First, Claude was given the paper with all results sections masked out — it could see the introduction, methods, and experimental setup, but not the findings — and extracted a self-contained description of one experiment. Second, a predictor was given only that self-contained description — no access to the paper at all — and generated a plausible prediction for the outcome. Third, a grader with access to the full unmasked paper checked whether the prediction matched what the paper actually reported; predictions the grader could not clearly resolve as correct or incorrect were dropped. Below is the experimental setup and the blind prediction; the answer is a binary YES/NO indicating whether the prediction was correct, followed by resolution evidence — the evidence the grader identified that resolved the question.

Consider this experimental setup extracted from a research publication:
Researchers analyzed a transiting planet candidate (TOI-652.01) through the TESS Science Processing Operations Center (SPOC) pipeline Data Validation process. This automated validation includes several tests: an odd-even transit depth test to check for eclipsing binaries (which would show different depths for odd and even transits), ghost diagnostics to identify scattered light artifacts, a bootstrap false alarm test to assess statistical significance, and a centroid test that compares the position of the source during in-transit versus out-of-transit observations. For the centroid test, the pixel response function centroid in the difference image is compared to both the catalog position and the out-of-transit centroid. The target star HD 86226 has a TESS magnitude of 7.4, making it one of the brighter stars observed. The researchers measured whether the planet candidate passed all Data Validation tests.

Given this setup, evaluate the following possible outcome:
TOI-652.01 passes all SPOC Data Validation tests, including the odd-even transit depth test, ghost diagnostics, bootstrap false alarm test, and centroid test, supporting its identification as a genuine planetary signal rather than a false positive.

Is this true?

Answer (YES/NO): NO